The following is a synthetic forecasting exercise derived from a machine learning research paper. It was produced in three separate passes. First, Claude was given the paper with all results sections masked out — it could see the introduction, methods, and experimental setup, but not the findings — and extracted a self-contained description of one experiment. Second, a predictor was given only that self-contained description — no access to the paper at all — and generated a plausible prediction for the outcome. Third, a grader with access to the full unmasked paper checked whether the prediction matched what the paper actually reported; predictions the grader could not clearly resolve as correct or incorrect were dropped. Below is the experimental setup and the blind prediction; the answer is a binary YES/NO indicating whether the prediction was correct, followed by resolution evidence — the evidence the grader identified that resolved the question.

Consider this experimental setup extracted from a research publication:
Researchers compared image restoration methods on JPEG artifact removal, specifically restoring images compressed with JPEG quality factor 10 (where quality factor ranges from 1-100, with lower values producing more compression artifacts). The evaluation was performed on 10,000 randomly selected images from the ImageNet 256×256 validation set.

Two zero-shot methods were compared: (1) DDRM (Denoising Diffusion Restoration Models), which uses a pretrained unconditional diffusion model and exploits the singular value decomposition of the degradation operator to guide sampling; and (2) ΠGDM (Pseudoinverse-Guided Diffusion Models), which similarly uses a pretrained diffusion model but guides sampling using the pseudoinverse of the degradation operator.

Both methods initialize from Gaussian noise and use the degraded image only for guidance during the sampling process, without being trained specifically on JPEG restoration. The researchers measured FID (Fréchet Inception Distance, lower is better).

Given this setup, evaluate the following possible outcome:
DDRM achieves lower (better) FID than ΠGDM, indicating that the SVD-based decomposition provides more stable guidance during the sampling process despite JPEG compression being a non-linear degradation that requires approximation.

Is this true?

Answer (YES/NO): NO